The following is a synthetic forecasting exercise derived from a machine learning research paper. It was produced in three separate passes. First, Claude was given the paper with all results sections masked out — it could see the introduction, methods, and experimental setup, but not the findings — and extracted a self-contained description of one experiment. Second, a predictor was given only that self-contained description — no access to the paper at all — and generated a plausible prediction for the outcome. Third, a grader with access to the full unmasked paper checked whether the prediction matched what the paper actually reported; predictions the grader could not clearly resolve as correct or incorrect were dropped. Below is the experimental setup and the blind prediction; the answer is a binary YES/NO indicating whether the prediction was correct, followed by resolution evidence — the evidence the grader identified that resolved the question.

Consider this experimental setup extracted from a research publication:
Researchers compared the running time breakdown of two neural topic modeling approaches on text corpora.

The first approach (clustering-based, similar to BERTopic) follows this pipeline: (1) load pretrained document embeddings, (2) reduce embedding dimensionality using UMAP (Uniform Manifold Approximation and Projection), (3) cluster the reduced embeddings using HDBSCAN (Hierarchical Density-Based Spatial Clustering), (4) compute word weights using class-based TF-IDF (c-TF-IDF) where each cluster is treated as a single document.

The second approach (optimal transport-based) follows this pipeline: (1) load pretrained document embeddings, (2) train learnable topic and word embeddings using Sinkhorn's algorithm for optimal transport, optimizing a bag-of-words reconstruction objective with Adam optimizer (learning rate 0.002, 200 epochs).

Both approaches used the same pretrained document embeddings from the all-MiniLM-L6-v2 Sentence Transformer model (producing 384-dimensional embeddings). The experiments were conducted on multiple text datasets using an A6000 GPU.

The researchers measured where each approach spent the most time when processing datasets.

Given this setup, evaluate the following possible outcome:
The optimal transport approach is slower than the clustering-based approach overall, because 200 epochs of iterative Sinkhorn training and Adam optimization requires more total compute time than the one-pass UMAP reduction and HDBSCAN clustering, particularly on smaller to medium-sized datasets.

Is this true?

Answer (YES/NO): NO